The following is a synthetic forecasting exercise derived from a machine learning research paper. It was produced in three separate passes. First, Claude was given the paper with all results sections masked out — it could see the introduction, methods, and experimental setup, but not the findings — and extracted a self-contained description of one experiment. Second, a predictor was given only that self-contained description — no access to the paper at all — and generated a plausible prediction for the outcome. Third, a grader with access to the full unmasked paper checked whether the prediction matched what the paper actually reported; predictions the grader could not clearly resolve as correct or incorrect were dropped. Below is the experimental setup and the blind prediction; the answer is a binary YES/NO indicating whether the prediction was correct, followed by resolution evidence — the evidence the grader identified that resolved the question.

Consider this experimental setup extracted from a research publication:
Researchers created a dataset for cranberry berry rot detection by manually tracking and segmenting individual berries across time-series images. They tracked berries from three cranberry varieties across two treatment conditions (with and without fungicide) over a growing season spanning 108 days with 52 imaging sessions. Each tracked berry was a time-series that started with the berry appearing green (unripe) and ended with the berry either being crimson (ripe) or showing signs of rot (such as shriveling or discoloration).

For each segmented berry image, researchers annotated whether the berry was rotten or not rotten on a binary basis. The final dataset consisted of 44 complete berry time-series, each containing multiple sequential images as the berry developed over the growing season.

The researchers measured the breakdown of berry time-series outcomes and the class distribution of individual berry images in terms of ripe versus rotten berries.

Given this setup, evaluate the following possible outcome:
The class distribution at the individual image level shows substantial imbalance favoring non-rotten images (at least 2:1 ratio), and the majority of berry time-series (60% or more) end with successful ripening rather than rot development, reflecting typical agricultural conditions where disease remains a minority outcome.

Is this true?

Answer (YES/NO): YES